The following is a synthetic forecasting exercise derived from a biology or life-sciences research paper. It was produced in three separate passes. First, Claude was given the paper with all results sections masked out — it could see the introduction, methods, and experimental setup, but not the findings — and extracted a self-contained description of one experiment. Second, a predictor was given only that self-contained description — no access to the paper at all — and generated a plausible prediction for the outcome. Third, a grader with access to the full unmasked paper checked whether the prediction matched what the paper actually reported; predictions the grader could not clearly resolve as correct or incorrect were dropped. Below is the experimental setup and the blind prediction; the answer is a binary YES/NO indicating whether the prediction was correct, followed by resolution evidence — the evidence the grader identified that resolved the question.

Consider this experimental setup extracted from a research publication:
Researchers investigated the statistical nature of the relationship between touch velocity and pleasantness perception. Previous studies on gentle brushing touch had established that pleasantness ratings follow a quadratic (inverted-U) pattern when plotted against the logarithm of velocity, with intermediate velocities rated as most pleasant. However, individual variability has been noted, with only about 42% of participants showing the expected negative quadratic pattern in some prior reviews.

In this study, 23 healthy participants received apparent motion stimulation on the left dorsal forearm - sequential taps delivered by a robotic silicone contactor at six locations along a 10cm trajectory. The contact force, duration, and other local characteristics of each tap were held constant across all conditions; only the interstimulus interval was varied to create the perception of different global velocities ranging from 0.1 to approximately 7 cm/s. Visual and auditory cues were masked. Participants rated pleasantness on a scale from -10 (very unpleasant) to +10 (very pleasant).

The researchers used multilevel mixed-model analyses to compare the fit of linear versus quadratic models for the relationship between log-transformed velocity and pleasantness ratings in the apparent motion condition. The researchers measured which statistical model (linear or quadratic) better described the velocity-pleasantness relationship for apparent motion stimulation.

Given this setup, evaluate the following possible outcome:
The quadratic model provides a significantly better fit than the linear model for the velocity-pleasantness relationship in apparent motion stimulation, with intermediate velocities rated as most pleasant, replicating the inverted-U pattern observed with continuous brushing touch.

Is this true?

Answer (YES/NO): YES